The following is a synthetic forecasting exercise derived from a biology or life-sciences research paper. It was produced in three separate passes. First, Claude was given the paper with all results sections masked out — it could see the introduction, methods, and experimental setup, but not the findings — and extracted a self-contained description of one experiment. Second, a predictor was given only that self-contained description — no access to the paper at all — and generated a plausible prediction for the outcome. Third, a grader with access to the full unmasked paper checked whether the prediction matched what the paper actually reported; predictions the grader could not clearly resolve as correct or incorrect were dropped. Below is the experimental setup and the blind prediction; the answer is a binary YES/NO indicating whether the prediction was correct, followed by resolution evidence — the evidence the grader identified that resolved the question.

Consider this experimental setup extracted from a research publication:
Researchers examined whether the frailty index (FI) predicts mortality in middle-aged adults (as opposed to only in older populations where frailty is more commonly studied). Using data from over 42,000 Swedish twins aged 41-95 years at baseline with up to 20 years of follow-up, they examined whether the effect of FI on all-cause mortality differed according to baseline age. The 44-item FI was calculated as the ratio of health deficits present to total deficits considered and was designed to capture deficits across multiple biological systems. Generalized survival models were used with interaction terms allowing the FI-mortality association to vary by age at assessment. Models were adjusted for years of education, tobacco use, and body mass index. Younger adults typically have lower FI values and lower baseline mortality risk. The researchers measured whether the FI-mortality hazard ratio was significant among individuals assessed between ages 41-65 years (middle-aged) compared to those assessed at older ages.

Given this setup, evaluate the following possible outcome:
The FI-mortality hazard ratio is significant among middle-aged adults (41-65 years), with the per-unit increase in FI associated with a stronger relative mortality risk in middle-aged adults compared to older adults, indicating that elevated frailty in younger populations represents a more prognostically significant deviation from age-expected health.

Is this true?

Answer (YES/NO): YES